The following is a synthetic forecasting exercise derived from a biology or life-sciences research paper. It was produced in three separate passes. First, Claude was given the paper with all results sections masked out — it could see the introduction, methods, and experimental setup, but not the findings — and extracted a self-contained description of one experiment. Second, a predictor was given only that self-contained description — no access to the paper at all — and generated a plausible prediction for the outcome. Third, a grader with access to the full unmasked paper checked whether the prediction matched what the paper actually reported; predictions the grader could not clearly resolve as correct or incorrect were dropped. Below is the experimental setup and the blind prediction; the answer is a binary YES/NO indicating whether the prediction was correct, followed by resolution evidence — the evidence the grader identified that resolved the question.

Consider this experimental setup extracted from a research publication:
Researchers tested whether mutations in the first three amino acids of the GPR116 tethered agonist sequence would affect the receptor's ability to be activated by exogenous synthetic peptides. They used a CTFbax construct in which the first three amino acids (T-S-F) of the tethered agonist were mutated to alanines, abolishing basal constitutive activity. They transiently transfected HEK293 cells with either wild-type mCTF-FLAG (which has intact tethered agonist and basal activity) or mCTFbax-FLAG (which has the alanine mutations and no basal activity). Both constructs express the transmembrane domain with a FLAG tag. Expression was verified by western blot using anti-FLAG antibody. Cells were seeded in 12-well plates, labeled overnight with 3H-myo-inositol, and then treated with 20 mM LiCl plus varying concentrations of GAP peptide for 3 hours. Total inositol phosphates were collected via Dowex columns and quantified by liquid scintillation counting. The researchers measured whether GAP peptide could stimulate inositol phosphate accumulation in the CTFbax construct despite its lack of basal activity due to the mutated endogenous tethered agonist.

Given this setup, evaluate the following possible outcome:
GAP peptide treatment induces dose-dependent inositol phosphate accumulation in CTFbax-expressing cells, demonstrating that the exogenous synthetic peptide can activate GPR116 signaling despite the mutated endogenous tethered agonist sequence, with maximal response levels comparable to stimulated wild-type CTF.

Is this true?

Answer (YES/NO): YES